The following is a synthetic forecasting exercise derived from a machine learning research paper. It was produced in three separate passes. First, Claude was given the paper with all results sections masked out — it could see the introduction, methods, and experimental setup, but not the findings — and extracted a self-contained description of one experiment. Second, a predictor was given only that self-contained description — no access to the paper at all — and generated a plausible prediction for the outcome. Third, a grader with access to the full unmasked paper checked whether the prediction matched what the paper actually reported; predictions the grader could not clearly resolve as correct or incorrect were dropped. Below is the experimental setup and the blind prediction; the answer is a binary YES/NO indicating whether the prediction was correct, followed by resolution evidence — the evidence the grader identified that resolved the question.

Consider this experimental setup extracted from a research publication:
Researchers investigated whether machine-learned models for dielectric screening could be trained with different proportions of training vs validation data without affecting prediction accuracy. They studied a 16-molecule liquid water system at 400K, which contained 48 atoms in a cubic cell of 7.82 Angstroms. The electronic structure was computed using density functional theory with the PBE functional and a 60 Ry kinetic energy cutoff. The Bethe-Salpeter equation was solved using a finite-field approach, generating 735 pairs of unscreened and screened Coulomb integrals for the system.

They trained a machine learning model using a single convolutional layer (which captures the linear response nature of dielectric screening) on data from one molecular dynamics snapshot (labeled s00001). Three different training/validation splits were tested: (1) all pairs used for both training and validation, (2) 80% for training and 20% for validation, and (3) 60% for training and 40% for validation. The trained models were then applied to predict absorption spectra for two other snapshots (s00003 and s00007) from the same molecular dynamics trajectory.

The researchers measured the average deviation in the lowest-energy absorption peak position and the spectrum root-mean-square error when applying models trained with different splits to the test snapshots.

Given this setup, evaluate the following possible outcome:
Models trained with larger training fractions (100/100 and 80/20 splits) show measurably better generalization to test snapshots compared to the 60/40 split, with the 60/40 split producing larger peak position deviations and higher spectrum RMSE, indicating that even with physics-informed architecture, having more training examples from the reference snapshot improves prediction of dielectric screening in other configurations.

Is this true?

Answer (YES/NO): NO